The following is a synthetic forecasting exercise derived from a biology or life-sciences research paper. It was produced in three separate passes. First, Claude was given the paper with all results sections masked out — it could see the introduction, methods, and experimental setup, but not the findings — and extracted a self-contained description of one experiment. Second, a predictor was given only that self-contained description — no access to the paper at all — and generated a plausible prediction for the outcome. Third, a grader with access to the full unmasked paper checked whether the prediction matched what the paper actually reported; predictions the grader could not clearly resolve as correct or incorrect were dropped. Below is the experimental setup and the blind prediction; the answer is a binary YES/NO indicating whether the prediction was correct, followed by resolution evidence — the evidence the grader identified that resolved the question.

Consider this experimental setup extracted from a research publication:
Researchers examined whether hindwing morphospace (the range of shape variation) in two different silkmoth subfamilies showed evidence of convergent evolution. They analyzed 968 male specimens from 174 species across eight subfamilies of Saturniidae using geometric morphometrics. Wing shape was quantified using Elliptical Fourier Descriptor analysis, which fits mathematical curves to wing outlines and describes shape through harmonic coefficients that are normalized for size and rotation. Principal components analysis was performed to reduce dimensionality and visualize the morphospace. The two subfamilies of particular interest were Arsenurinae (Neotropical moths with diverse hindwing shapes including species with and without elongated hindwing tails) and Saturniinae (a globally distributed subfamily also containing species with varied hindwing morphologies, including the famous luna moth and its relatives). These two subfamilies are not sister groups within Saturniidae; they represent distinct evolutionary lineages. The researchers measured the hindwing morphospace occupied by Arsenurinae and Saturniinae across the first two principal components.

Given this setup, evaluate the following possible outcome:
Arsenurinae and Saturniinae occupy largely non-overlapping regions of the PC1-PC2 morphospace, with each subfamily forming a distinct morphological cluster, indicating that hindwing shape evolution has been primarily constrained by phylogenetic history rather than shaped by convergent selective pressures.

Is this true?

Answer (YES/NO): NO